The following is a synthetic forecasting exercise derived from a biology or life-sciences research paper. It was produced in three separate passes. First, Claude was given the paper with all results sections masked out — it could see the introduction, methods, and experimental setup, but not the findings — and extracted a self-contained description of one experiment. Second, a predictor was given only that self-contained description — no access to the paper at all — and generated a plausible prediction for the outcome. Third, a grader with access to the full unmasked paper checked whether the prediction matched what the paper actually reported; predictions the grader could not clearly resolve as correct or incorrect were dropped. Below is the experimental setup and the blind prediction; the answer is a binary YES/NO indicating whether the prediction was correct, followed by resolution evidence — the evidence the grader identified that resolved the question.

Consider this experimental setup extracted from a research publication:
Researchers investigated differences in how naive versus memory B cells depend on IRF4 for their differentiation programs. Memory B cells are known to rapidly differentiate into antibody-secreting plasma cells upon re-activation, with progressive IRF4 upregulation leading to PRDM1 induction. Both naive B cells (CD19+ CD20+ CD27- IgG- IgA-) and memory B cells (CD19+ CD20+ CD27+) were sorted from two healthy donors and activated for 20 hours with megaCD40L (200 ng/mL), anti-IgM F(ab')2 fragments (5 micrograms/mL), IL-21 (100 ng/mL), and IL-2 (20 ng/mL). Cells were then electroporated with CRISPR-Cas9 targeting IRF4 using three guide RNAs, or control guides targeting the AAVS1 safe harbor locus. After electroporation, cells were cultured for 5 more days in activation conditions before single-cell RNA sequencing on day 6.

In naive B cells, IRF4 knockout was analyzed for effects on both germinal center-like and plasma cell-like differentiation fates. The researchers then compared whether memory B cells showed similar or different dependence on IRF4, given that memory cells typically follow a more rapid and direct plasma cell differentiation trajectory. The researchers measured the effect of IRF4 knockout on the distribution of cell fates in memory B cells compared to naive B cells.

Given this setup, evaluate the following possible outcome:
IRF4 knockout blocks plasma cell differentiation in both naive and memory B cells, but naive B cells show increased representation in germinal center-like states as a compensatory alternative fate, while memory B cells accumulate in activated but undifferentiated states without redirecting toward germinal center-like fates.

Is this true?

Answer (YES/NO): NO